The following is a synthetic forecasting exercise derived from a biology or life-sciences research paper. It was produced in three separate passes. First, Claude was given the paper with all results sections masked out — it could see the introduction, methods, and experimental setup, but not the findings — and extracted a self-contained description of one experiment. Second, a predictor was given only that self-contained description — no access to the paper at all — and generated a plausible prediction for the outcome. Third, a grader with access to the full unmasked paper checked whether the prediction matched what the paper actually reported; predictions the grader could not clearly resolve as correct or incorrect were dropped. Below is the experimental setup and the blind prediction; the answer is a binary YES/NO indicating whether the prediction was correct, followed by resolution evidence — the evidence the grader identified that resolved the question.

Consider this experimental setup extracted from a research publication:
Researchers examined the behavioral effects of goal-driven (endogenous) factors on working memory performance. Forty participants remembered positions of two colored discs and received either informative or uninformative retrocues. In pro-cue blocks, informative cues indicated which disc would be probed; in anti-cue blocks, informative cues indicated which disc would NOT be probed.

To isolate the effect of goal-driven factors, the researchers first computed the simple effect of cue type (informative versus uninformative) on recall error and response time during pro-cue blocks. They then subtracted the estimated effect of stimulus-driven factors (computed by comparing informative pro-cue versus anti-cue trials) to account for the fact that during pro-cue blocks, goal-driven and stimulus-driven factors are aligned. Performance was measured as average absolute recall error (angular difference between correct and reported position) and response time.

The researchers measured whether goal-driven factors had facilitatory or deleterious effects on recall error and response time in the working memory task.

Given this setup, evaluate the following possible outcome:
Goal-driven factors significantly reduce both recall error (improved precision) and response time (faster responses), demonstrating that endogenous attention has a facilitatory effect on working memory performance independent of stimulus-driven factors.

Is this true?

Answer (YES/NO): YES